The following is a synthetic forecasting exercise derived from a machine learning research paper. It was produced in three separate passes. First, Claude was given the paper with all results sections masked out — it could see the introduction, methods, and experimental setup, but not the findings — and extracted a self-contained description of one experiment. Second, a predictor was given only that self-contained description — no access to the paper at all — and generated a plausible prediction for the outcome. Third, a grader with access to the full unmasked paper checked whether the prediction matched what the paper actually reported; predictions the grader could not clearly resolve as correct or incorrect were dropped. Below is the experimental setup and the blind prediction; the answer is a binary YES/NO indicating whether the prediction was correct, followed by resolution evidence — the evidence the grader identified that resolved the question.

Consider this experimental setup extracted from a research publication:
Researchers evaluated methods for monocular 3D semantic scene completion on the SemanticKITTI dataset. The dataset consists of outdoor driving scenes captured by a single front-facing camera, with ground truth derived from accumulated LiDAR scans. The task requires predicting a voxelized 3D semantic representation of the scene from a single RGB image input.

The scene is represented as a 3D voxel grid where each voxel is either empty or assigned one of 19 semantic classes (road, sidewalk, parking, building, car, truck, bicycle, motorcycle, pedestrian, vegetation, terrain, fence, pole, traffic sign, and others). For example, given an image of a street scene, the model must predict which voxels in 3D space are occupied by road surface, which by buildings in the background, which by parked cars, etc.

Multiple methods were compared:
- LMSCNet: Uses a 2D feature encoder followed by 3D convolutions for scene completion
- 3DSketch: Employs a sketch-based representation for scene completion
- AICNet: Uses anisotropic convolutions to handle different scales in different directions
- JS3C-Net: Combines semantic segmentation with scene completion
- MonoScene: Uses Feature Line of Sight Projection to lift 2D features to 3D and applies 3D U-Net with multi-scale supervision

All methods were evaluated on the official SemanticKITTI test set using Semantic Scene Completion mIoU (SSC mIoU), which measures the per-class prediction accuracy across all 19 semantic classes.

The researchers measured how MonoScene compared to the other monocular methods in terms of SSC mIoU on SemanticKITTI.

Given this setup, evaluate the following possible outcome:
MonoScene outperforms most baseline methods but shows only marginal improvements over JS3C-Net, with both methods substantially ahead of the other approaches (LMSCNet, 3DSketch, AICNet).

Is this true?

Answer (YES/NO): NO